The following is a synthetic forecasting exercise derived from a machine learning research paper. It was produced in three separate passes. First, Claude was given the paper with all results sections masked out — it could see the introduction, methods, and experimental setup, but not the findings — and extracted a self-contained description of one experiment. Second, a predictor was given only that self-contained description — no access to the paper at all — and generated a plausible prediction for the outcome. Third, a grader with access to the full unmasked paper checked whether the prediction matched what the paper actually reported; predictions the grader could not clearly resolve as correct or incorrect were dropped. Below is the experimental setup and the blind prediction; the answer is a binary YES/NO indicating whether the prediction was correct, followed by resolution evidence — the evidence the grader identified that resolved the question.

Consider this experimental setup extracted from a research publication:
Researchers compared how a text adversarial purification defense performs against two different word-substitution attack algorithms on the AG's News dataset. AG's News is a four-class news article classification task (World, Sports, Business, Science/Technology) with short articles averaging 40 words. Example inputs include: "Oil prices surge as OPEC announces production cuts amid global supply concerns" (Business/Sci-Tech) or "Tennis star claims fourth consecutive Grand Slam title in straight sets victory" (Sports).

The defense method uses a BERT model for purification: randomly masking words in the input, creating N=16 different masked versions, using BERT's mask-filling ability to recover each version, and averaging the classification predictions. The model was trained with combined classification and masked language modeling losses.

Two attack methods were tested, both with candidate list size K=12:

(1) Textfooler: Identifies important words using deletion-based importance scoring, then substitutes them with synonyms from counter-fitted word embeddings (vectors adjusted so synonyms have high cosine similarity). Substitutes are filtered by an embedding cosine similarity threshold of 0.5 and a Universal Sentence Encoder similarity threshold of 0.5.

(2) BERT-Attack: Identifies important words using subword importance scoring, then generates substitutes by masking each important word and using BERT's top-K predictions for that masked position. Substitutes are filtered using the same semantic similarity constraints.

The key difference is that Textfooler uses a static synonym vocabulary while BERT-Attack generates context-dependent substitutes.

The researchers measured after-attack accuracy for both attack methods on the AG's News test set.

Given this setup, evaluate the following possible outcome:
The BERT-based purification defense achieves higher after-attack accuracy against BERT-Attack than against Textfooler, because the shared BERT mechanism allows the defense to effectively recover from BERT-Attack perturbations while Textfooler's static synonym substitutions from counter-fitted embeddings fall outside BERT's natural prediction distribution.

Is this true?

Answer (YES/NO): NO